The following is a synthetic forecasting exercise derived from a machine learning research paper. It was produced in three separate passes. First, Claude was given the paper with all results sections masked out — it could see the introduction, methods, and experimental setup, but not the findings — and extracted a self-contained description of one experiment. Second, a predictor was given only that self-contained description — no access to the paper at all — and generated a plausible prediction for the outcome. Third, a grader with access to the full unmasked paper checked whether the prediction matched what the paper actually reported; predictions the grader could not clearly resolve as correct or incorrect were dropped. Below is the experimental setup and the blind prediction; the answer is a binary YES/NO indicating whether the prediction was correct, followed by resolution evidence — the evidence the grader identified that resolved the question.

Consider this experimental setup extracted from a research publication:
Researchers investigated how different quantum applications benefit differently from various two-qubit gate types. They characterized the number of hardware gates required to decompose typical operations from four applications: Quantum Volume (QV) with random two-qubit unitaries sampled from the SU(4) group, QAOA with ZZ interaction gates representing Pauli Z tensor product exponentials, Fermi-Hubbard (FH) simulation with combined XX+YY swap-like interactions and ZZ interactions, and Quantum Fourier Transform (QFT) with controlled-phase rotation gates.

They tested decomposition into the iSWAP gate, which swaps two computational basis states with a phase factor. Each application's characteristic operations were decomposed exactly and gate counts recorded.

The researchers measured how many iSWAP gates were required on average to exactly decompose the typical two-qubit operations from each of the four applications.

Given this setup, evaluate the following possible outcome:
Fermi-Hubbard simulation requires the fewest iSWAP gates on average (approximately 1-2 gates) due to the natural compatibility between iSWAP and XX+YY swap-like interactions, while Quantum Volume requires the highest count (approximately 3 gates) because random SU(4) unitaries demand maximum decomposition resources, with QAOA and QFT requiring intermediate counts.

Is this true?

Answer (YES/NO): NO